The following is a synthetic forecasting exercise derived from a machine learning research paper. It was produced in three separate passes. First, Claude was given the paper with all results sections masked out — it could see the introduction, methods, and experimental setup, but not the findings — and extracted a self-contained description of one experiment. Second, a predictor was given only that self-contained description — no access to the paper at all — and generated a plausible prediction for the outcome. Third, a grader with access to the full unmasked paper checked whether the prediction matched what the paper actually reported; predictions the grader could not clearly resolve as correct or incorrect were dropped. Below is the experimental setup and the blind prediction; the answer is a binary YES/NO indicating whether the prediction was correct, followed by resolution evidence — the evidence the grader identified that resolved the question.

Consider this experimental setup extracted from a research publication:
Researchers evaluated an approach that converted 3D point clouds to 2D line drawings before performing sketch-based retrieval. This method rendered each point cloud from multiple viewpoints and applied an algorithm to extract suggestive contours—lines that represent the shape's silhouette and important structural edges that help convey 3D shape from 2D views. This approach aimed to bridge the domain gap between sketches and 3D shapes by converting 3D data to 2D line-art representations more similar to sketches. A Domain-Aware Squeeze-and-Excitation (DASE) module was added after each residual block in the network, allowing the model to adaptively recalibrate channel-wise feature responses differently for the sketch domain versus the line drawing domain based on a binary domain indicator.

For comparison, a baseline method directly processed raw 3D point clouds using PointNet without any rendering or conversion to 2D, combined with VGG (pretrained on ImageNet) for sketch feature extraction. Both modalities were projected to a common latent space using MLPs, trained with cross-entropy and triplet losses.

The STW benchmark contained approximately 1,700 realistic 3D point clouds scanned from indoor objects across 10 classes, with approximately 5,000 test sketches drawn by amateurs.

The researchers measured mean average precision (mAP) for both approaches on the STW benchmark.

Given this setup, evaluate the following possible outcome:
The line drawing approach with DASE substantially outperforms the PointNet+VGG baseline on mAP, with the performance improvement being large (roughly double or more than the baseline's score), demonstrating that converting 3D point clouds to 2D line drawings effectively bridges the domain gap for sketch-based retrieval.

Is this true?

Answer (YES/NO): NO